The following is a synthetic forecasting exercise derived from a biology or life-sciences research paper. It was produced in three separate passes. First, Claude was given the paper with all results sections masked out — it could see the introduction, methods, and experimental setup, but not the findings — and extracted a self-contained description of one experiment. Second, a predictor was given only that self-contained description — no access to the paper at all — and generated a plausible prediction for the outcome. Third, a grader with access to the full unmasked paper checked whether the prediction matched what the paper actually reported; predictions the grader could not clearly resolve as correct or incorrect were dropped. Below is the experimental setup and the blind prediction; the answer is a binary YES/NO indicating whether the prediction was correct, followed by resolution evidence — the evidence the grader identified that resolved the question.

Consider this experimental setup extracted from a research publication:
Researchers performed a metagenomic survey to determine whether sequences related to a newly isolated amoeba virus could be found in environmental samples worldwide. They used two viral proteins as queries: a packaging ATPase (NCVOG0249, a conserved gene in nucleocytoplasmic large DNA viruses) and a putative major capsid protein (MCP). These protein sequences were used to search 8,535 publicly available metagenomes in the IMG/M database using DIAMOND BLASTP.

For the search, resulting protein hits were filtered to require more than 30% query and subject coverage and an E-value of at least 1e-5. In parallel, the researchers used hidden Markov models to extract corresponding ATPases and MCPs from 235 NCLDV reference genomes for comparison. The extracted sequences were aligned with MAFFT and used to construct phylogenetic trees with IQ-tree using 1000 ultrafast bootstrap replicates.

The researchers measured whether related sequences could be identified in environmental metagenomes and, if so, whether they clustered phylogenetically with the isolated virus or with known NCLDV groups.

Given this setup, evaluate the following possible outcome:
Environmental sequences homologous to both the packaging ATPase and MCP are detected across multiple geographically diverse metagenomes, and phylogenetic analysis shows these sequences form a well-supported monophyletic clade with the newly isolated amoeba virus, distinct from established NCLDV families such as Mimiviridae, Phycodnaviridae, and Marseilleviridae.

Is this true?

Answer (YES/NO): NO